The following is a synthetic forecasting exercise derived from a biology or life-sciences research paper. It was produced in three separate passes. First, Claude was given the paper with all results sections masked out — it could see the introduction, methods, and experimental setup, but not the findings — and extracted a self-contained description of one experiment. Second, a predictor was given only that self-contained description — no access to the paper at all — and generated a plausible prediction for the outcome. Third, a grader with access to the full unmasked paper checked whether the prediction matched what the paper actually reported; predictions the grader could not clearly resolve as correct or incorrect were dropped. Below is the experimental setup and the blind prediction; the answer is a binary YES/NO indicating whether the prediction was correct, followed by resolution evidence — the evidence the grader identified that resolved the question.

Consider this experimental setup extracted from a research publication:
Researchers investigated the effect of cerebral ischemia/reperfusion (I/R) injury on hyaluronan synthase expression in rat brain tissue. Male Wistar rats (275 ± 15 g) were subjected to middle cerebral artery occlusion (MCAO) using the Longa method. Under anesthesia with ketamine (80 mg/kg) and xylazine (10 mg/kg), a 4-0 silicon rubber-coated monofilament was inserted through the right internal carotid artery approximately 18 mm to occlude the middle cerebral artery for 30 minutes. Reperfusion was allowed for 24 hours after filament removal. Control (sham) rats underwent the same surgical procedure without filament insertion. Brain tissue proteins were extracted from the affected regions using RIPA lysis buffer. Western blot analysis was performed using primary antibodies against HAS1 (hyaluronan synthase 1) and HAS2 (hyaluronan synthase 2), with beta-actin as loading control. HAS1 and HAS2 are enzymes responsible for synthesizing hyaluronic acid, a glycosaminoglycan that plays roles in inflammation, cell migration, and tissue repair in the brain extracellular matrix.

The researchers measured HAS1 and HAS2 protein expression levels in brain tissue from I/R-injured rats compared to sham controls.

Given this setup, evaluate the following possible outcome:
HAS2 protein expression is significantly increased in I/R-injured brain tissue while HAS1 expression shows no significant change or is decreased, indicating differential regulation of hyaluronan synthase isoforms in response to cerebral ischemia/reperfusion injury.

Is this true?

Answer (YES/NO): NO